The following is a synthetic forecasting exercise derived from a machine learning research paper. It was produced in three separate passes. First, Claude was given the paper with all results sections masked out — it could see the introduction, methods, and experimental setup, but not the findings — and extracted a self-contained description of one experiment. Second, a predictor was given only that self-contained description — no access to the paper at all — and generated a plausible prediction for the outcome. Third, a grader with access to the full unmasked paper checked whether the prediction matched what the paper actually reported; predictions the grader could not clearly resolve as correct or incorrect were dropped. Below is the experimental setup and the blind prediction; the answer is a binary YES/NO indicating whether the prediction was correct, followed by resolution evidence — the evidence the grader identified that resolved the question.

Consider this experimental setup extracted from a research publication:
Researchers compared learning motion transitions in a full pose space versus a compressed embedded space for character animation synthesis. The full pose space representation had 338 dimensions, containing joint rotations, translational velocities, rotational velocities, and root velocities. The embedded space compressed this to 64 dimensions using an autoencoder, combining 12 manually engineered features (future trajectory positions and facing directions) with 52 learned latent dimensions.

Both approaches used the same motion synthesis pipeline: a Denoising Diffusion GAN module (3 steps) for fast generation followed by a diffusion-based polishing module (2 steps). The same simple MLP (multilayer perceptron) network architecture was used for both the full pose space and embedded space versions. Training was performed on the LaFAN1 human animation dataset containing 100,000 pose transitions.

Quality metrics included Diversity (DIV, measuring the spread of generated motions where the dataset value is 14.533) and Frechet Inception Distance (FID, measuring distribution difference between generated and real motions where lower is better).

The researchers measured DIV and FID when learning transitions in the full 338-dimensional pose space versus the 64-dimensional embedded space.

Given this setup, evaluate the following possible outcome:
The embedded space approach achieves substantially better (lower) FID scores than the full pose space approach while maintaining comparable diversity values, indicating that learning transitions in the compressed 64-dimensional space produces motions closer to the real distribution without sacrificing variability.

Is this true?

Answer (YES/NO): NO